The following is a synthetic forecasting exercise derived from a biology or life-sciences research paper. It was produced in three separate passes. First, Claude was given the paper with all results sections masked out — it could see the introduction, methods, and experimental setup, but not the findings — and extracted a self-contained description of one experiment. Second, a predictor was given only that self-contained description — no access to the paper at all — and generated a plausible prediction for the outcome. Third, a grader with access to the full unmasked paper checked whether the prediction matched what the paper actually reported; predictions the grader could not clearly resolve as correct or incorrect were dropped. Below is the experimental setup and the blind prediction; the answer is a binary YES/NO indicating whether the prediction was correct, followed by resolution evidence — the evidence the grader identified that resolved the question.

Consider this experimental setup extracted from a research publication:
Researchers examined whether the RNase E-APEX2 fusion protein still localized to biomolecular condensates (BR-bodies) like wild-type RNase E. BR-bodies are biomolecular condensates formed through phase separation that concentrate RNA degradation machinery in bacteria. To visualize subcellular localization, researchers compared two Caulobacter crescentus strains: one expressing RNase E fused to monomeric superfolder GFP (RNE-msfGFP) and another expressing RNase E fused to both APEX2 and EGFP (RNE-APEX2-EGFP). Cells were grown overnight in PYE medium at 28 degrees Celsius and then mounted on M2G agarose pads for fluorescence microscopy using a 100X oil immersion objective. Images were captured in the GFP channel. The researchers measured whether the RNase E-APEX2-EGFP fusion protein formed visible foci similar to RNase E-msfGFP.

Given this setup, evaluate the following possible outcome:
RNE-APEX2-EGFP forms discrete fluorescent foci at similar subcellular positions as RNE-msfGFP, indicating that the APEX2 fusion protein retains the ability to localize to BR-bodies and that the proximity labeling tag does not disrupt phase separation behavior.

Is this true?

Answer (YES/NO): YES